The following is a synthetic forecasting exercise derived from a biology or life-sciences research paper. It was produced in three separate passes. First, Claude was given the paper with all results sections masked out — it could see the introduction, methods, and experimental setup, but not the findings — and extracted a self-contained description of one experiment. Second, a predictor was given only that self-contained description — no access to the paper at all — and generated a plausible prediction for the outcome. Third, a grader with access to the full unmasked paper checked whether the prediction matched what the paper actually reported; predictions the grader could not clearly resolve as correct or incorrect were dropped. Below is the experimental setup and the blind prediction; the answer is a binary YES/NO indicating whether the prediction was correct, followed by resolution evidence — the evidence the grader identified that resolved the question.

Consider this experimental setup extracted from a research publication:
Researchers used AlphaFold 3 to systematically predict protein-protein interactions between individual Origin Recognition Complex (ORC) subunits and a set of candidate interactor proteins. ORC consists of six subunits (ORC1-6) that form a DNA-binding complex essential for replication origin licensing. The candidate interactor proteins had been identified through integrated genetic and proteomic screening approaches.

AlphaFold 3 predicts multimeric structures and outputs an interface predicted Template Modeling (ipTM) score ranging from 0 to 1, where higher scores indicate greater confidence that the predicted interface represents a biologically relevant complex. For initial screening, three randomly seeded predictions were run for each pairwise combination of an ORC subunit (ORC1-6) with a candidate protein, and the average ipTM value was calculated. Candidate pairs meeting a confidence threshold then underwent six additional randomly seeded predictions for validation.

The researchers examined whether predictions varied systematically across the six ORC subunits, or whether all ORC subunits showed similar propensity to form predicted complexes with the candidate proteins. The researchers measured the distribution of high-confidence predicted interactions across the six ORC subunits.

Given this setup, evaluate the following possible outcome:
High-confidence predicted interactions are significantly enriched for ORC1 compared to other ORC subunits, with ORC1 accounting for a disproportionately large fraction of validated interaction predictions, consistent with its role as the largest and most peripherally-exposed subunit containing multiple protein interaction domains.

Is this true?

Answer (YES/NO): NO